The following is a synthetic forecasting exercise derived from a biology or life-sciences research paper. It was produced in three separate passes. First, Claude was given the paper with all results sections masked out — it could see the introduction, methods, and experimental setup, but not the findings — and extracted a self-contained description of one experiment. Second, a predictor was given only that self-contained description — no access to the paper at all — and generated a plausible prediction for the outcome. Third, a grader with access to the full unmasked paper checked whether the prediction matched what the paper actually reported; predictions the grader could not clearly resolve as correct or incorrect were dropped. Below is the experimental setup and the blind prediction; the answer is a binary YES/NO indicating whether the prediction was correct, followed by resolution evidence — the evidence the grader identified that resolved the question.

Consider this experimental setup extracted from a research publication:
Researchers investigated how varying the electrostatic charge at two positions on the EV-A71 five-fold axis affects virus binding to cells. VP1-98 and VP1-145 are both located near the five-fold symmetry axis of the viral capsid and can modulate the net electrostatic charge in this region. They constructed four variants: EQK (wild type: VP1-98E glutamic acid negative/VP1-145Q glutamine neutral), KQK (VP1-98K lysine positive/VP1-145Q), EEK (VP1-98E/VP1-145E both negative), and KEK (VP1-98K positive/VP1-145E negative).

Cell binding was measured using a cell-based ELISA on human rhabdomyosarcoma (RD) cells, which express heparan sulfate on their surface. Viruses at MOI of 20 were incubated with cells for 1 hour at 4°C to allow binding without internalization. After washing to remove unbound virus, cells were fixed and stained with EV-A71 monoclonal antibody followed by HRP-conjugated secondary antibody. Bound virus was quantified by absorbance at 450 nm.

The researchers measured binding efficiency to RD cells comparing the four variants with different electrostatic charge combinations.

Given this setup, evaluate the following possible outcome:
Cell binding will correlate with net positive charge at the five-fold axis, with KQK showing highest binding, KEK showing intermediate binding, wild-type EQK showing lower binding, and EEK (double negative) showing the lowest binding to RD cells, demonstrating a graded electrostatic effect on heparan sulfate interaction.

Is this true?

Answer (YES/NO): NO